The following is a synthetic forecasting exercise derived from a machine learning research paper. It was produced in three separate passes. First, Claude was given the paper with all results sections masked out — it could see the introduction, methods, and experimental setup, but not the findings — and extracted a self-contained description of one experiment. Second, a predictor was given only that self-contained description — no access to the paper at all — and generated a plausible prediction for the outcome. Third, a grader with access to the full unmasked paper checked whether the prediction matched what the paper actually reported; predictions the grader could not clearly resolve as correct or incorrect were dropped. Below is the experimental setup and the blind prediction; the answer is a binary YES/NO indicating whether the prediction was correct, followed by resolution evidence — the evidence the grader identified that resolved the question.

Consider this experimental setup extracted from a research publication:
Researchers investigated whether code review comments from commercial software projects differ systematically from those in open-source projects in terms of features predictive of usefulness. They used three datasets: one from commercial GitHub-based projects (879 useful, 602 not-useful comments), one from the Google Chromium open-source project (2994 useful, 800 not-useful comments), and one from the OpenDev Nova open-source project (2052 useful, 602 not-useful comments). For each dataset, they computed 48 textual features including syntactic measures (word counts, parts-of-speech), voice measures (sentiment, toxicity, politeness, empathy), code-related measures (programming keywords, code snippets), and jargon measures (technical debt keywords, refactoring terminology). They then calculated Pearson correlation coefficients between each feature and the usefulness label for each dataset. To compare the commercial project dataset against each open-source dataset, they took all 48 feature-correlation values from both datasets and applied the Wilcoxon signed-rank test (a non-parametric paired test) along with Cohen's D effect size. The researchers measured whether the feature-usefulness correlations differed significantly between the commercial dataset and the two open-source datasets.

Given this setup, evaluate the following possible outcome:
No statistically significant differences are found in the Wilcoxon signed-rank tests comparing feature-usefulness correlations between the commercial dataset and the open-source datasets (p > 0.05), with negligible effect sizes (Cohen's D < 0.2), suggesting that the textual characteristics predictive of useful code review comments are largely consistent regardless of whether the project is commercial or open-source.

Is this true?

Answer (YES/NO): NO